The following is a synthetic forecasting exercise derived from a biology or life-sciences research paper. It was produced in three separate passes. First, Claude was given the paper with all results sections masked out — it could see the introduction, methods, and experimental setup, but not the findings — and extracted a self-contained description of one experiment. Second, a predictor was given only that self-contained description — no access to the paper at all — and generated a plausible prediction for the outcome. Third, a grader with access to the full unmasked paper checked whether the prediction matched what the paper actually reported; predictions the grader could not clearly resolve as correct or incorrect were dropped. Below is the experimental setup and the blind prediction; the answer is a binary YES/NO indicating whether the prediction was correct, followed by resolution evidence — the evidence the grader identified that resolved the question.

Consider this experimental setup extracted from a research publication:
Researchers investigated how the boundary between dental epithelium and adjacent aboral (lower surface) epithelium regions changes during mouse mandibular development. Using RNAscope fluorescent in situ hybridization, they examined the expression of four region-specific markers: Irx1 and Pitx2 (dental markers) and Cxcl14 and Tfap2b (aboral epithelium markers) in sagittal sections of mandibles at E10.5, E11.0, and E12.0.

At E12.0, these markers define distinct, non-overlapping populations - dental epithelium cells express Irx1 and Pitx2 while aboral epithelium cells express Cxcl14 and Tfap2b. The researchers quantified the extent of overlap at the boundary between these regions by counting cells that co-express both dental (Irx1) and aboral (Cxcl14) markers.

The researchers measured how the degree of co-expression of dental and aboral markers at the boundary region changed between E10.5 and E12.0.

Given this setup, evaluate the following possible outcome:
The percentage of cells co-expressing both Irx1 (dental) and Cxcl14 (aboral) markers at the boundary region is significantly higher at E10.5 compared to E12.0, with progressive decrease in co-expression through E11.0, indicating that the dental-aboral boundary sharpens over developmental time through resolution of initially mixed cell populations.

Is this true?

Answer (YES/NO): YES